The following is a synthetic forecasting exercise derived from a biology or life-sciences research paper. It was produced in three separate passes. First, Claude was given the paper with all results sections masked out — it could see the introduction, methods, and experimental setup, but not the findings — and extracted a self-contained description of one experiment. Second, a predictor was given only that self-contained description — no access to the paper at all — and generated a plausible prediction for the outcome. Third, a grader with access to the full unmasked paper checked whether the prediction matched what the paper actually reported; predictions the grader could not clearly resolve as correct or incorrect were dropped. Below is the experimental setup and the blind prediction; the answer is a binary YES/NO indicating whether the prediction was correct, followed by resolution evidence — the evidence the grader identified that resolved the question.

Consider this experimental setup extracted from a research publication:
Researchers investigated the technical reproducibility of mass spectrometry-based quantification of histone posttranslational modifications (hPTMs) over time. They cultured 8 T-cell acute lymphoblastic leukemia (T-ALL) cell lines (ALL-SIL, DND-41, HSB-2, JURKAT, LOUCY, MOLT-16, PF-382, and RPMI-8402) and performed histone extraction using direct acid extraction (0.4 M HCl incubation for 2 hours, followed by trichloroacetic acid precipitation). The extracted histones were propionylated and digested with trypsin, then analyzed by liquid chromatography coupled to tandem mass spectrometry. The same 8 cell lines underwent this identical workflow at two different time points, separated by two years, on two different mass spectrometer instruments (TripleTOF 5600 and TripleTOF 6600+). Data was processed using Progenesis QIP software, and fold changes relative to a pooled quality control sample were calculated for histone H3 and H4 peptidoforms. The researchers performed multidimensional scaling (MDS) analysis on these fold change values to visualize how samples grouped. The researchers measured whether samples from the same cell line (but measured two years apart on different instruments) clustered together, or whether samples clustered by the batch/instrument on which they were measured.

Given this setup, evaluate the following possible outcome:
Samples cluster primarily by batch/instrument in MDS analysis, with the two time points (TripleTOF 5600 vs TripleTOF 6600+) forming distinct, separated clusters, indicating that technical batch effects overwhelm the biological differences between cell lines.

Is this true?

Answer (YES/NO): NO